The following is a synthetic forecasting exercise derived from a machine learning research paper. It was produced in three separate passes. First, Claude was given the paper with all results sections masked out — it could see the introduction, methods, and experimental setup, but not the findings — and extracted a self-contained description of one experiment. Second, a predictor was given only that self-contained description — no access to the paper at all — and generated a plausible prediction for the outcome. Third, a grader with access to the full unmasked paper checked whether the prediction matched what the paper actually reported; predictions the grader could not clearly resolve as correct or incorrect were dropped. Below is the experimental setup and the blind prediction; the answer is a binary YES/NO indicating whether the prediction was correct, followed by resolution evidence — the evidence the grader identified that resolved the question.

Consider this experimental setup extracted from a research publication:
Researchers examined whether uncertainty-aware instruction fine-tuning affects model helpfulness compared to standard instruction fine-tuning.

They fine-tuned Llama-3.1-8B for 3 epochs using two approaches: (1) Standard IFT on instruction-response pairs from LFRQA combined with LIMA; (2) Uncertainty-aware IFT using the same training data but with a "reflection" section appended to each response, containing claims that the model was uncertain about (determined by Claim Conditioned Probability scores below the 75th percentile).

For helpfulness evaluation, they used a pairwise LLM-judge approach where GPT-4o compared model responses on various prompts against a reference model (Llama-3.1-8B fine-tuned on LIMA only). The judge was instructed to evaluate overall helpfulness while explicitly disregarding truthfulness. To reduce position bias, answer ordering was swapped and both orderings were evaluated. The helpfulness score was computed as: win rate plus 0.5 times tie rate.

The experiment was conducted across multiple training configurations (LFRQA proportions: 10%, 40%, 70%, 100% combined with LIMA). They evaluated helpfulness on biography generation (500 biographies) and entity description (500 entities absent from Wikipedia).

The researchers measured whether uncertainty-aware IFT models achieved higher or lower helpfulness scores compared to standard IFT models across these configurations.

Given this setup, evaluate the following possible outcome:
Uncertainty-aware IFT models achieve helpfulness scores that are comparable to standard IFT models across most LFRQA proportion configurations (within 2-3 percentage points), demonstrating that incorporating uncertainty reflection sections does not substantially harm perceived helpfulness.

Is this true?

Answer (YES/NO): NO